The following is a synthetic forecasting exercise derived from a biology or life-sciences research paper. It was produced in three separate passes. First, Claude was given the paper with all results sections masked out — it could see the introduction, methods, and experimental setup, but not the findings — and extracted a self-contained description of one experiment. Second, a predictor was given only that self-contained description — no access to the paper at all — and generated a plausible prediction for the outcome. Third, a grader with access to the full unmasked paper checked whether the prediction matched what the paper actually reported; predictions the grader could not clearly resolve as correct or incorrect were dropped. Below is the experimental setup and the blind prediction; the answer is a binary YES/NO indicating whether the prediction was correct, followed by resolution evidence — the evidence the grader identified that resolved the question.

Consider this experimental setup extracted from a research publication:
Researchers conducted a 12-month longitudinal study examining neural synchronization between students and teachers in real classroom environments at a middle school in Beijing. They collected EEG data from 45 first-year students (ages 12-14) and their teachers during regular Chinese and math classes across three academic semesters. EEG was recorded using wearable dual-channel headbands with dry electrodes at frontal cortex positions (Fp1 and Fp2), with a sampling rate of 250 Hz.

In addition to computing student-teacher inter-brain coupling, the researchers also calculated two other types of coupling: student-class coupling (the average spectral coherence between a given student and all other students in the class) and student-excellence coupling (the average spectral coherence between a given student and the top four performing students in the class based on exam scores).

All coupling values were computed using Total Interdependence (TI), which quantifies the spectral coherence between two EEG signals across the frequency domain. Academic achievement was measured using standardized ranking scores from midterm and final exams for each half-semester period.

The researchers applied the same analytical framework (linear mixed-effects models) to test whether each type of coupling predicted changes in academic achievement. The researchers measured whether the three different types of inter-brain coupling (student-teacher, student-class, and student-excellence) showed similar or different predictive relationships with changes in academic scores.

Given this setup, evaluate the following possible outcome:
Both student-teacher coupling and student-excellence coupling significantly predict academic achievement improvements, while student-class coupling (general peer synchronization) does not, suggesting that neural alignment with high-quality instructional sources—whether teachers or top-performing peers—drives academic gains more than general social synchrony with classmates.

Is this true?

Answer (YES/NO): NO